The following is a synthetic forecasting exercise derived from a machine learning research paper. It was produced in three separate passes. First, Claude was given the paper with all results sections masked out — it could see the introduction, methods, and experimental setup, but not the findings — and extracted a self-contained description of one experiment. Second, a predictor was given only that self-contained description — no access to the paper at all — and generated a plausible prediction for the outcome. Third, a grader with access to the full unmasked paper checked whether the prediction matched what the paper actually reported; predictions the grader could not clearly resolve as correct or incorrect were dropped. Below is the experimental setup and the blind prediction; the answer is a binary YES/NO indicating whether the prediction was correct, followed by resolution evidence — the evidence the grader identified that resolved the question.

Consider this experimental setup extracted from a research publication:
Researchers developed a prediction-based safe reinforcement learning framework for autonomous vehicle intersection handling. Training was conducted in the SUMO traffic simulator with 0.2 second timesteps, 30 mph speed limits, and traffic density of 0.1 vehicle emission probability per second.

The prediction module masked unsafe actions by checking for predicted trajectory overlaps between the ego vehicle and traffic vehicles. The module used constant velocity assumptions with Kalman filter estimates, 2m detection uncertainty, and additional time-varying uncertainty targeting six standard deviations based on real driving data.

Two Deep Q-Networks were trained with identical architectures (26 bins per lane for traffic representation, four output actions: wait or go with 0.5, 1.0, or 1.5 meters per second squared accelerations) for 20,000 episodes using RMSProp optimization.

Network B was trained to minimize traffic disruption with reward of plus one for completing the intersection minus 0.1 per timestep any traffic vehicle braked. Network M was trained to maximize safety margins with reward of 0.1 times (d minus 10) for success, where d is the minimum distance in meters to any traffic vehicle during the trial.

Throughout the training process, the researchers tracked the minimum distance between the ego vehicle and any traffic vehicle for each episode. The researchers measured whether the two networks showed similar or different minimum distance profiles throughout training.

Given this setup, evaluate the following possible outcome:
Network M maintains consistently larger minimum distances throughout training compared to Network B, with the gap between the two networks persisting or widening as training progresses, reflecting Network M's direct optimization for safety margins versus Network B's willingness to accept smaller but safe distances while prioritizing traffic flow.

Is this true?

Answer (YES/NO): YES